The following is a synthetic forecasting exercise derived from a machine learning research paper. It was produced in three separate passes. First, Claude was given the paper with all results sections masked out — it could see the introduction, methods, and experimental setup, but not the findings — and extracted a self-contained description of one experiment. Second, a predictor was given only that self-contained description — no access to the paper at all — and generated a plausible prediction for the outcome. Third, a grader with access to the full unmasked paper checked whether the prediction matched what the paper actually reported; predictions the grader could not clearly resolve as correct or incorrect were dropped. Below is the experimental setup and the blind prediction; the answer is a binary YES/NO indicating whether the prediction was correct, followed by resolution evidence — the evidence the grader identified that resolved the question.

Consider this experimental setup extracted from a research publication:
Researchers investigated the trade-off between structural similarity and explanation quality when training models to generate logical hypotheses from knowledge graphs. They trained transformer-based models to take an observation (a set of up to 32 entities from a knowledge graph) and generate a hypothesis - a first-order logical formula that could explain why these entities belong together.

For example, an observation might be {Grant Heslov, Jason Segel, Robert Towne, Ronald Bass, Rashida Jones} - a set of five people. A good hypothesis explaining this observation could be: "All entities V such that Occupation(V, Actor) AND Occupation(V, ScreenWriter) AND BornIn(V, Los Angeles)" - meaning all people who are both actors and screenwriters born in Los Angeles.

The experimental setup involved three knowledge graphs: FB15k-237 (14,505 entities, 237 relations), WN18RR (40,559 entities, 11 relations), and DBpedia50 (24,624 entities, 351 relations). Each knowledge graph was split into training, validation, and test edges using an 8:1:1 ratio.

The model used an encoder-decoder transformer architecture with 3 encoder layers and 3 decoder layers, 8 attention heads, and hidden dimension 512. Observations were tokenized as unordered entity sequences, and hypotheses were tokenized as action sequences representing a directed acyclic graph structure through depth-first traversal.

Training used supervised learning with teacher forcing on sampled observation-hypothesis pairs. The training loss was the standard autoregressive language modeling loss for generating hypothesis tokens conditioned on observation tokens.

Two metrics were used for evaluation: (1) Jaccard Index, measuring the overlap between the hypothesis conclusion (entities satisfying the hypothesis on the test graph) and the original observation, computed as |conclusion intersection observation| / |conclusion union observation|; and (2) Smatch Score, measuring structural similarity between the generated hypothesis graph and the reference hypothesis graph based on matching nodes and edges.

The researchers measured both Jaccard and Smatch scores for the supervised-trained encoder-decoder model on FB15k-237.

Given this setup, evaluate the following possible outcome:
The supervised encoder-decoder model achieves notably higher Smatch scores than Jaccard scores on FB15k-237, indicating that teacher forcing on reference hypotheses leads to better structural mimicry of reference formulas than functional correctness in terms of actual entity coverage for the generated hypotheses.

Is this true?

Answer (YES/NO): NO